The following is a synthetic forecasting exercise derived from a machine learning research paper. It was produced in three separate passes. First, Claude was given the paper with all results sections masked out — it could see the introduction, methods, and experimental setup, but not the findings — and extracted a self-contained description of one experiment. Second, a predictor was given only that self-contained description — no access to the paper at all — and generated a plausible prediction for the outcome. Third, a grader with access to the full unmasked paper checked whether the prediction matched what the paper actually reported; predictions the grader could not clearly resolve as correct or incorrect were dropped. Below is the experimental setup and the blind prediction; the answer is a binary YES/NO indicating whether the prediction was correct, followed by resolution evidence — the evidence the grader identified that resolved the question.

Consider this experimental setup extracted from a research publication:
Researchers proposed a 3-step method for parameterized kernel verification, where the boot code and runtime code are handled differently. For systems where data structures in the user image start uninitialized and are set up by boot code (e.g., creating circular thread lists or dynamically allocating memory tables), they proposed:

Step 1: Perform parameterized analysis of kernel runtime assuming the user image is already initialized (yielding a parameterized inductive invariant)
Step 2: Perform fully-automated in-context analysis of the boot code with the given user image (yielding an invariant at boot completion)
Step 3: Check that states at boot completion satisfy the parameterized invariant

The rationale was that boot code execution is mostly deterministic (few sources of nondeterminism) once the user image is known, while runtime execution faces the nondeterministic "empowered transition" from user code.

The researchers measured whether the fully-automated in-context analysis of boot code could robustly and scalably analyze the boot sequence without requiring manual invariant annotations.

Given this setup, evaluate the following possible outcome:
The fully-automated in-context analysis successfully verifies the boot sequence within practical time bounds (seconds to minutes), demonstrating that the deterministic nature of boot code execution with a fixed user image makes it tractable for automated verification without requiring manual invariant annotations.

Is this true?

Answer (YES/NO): YES